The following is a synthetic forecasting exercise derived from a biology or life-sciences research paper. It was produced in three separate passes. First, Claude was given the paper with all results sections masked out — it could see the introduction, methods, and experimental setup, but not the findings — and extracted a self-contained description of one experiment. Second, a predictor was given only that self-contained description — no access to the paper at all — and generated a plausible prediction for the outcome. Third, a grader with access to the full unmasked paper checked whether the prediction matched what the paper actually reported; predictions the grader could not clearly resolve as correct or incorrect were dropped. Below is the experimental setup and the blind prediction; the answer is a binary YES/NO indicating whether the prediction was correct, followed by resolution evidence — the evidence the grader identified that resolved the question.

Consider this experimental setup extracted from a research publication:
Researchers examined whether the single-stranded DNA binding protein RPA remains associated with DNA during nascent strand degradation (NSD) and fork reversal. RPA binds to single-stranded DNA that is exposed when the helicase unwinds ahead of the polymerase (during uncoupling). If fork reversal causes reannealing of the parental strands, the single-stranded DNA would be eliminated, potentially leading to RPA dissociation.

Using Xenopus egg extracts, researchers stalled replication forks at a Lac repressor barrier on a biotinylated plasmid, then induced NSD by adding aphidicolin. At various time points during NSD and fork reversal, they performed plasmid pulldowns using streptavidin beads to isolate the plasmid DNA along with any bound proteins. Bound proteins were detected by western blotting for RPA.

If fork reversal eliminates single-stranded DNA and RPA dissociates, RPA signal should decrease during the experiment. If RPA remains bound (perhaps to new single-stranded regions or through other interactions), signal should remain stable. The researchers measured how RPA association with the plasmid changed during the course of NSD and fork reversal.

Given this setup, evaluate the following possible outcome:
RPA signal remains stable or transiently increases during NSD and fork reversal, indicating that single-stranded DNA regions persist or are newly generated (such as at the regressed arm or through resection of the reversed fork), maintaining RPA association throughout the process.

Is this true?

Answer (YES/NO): YES